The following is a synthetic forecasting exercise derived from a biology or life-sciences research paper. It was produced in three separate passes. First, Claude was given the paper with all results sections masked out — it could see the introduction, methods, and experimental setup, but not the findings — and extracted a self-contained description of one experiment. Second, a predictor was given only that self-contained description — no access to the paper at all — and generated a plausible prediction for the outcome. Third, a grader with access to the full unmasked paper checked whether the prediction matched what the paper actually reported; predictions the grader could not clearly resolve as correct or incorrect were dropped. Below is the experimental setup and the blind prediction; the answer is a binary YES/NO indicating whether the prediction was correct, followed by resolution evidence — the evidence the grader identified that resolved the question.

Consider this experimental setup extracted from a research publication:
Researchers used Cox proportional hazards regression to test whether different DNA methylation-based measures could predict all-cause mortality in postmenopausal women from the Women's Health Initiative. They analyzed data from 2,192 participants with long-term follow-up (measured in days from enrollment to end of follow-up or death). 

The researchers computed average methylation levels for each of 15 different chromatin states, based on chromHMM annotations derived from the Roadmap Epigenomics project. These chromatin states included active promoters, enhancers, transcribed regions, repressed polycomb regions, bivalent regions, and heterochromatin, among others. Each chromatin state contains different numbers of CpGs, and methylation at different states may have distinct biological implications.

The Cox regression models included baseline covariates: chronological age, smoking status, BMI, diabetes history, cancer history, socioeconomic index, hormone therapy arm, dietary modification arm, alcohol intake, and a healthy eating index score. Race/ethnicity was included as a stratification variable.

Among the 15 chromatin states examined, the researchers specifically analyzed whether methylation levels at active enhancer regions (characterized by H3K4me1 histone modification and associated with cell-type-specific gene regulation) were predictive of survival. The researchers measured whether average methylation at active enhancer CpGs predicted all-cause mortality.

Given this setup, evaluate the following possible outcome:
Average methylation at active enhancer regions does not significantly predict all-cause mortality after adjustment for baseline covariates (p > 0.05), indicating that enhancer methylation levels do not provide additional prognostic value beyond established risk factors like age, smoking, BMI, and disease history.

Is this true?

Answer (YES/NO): NO